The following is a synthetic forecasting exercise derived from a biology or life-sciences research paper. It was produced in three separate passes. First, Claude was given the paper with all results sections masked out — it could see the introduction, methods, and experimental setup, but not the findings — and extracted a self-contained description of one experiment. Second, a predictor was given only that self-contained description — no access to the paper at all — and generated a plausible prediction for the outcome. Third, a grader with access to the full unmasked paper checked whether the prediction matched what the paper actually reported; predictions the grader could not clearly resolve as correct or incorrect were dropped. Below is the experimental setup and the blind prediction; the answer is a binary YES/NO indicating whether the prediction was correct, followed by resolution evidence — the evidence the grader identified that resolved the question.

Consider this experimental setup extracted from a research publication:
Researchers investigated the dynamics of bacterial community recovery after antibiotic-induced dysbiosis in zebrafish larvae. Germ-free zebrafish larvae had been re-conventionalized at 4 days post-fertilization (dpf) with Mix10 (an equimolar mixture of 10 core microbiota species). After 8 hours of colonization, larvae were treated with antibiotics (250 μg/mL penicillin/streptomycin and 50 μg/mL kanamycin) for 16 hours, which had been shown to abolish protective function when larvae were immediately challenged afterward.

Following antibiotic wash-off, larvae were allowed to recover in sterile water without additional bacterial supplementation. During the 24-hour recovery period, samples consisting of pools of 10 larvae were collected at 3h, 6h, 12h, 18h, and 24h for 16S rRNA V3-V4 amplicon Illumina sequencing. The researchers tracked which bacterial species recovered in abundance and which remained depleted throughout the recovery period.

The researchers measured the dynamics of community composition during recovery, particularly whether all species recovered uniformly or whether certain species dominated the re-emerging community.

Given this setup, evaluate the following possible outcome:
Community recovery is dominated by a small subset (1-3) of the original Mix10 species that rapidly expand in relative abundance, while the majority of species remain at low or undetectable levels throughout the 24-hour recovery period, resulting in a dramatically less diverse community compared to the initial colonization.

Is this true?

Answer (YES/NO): YES